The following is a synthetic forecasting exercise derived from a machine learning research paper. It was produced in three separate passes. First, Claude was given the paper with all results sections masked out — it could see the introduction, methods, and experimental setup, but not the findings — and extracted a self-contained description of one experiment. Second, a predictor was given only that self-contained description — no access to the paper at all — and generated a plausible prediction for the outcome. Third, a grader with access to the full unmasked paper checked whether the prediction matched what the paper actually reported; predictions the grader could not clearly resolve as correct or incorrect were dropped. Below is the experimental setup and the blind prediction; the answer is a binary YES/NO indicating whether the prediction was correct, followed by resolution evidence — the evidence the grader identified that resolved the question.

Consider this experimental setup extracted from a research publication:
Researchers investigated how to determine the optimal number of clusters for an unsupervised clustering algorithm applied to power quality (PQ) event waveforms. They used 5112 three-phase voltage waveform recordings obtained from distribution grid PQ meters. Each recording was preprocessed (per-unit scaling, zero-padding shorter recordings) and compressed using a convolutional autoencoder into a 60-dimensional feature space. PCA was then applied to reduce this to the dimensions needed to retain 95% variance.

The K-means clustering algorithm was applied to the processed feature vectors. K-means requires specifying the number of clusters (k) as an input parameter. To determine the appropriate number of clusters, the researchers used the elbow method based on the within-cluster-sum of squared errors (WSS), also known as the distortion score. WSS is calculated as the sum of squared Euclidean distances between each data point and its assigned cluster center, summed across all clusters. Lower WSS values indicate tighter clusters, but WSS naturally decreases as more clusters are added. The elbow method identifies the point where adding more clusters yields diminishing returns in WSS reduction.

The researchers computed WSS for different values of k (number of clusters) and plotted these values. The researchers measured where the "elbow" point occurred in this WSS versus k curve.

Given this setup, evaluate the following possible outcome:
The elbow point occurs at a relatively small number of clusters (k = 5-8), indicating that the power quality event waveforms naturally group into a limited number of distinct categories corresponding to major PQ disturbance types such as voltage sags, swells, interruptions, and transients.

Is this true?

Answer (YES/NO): YES